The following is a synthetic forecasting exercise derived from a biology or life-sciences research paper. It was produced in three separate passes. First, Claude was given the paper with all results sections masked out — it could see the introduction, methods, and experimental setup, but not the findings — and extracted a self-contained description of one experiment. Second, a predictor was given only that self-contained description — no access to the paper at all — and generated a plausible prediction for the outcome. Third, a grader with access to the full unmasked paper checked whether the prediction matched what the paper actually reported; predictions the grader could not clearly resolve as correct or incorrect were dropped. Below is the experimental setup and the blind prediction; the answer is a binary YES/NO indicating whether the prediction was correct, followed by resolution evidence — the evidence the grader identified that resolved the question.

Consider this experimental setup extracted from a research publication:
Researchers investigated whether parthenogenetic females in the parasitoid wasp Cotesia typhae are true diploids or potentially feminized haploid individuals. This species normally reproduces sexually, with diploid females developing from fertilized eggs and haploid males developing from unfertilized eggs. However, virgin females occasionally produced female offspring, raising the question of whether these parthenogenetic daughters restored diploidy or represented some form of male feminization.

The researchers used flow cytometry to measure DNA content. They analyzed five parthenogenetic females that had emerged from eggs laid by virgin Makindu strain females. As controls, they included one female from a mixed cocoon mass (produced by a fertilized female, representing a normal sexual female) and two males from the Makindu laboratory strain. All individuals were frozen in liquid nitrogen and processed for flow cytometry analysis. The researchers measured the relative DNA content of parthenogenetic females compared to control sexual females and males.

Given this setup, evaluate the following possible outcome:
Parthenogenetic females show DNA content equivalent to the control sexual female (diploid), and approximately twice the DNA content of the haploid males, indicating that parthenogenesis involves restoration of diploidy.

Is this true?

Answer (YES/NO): YES